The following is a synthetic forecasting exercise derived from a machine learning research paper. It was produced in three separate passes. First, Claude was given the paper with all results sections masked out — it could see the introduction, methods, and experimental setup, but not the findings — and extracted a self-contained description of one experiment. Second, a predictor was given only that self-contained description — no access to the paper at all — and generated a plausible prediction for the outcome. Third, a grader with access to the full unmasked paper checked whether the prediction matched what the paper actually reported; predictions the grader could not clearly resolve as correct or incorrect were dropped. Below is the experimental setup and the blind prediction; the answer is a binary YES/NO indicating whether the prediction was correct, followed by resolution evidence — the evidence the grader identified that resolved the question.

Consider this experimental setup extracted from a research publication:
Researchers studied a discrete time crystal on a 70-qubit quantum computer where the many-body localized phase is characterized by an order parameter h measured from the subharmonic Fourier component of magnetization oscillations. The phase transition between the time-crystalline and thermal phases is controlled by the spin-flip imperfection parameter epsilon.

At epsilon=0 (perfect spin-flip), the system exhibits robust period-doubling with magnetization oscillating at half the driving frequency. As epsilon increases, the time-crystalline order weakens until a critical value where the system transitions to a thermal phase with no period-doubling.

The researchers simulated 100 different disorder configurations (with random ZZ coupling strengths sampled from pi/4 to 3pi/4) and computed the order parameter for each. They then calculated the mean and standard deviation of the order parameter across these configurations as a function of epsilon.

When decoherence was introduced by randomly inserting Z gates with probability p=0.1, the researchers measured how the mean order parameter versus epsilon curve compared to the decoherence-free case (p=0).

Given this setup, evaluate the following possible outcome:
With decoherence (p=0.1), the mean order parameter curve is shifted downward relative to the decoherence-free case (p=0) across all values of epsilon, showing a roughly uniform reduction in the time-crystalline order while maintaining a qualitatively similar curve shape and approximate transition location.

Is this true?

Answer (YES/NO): NO